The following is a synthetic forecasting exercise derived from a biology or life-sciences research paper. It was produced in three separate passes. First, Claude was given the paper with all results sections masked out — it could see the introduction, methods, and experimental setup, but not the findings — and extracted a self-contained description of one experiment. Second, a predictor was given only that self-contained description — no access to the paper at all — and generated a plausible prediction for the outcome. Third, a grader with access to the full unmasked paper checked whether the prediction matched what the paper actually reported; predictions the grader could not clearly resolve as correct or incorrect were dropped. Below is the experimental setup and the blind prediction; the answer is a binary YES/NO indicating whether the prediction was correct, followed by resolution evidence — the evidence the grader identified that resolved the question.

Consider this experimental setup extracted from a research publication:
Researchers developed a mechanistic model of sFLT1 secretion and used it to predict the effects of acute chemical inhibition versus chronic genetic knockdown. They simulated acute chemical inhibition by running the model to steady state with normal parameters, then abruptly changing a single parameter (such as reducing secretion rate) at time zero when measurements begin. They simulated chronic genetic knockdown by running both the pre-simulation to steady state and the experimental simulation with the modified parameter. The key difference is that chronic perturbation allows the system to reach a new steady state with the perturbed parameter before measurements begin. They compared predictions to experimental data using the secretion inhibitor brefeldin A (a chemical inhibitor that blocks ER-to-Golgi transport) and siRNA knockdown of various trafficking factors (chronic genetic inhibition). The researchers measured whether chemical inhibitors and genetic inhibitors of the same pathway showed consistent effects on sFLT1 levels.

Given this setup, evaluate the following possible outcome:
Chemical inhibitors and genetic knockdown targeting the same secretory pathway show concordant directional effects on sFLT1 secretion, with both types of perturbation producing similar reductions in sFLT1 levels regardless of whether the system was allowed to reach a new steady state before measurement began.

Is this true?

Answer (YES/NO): NO